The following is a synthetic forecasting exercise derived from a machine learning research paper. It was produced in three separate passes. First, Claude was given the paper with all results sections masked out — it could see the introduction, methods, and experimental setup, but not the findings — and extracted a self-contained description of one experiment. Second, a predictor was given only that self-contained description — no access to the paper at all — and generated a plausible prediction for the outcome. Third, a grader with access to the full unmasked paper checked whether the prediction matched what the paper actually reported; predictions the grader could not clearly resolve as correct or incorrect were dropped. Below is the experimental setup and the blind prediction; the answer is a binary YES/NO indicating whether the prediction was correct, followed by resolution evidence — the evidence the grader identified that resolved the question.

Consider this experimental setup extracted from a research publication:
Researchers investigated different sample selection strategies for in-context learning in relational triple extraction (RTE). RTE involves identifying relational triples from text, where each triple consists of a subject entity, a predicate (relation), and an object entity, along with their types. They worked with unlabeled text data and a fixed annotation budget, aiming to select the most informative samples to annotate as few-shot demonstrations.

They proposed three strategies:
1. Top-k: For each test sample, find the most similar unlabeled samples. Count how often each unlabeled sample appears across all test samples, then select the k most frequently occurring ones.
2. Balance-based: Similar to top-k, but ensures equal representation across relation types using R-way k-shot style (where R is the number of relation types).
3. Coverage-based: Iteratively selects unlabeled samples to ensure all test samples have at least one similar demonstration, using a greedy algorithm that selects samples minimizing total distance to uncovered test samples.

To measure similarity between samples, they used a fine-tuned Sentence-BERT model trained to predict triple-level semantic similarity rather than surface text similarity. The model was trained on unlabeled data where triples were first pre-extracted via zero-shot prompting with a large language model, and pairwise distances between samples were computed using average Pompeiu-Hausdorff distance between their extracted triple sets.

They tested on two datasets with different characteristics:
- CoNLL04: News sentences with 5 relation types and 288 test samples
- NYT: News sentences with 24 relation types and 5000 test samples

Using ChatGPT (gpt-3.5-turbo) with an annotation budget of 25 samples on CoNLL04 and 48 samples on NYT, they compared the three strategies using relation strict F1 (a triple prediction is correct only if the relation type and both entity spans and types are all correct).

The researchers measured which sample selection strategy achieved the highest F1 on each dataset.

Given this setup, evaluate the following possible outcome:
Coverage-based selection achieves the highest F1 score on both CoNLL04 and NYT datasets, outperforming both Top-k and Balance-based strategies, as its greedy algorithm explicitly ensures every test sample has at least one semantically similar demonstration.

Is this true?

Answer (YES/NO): NO